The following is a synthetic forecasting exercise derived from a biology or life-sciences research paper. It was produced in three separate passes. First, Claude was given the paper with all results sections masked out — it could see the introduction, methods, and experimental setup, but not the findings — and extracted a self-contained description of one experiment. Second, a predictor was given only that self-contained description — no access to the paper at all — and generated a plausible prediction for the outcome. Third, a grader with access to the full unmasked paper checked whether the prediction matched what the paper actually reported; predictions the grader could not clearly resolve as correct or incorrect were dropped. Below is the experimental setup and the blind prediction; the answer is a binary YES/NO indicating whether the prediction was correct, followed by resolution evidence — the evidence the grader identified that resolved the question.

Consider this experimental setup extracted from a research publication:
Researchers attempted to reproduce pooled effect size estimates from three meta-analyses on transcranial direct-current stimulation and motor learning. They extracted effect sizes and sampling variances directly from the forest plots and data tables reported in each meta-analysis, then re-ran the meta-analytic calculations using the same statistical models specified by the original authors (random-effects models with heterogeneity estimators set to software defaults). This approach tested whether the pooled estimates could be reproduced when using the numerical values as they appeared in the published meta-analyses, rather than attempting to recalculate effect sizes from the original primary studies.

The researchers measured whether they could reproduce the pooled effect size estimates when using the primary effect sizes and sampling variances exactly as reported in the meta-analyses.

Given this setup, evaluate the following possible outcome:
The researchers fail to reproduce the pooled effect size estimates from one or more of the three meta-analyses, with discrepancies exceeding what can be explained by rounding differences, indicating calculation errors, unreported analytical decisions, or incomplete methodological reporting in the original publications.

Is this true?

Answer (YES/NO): NO